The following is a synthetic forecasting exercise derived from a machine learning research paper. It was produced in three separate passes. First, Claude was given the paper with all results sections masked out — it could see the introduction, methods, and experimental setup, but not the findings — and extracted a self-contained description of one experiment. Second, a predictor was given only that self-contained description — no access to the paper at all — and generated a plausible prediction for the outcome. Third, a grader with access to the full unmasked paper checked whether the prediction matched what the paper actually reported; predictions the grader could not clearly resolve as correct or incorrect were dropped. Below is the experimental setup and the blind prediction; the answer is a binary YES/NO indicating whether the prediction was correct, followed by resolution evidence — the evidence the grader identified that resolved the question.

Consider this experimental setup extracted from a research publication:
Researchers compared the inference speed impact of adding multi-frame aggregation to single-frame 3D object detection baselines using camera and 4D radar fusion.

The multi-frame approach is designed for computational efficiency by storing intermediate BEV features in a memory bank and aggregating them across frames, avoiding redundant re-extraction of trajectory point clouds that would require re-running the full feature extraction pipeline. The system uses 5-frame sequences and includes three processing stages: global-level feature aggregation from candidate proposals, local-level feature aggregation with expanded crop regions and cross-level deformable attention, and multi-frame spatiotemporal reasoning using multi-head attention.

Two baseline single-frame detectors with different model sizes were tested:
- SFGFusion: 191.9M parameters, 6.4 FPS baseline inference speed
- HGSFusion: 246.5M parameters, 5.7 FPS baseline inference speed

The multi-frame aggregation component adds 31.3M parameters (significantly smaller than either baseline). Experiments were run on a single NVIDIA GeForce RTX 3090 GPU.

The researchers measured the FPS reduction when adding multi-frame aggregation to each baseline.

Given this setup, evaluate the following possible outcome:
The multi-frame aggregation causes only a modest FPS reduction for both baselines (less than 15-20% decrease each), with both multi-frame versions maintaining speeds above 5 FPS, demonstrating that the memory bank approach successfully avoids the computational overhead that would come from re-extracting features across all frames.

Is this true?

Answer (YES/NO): NO